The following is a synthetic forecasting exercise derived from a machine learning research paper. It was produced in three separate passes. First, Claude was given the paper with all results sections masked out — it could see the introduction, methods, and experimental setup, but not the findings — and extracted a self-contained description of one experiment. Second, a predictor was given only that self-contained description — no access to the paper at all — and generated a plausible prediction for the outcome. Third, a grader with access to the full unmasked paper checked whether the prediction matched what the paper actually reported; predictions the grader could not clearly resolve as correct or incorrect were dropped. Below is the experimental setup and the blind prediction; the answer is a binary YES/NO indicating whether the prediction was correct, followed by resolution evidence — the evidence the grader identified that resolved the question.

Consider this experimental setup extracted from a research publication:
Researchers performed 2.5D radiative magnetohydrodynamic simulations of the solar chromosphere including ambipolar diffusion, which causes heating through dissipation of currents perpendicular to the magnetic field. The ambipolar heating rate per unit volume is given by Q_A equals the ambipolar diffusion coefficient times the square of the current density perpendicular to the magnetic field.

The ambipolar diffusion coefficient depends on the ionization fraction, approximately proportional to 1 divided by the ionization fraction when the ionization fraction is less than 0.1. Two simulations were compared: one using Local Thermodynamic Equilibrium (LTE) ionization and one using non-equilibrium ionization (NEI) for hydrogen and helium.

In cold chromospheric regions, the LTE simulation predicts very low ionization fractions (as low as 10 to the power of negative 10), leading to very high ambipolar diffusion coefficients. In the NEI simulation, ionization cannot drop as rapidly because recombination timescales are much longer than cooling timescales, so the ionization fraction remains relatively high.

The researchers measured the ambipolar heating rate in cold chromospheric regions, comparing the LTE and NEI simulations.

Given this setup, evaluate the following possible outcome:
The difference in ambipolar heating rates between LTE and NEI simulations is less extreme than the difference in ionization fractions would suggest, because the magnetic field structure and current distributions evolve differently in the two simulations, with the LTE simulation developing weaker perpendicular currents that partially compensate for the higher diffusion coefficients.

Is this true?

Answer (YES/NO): NO